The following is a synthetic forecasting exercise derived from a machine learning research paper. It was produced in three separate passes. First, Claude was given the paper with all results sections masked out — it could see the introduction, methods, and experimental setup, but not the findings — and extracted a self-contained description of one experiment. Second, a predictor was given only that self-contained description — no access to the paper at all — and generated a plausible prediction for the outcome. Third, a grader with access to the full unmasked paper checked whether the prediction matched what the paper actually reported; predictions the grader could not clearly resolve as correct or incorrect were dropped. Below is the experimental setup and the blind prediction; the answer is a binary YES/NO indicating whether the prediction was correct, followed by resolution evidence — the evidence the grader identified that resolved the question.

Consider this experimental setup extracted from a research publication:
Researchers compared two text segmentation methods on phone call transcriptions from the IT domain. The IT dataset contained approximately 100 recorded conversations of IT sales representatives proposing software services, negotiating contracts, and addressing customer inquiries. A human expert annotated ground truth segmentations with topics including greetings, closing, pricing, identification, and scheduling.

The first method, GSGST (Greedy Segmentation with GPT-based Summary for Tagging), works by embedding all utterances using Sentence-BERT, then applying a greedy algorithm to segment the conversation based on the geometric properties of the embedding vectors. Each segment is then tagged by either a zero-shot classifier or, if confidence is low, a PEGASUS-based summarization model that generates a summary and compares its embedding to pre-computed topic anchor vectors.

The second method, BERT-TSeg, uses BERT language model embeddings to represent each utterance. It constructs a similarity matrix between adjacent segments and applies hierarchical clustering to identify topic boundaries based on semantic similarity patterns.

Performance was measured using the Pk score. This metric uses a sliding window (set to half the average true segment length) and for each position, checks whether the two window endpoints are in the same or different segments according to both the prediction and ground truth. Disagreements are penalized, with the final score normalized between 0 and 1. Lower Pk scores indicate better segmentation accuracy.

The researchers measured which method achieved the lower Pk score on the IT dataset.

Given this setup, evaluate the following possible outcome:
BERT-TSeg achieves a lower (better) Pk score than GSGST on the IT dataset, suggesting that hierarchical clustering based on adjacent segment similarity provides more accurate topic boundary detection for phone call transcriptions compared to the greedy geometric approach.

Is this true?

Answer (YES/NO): NO